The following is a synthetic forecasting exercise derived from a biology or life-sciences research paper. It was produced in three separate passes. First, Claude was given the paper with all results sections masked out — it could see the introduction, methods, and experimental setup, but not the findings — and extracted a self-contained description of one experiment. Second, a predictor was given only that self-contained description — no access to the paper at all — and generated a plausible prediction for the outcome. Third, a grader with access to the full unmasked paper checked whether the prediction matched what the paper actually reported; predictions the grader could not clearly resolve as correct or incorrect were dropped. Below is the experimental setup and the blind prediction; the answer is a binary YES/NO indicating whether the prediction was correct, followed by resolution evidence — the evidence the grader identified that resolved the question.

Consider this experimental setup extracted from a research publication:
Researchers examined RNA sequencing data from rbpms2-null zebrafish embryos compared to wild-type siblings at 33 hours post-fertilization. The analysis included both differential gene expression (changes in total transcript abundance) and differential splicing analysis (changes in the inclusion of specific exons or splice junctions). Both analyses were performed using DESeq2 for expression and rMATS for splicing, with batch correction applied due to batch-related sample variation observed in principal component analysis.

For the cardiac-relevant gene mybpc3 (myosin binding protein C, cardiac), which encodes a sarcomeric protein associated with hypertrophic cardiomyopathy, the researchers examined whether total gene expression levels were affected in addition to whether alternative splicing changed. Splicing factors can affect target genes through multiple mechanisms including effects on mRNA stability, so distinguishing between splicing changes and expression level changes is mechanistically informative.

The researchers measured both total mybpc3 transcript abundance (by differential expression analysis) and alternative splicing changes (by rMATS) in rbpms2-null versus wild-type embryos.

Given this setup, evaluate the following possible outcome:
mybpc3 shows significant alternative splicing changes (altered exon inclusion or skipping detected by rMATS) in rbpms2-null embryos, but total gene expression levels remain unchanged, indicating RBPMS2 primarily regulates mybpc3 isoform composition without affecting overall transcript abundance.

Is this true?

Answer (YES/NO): YES